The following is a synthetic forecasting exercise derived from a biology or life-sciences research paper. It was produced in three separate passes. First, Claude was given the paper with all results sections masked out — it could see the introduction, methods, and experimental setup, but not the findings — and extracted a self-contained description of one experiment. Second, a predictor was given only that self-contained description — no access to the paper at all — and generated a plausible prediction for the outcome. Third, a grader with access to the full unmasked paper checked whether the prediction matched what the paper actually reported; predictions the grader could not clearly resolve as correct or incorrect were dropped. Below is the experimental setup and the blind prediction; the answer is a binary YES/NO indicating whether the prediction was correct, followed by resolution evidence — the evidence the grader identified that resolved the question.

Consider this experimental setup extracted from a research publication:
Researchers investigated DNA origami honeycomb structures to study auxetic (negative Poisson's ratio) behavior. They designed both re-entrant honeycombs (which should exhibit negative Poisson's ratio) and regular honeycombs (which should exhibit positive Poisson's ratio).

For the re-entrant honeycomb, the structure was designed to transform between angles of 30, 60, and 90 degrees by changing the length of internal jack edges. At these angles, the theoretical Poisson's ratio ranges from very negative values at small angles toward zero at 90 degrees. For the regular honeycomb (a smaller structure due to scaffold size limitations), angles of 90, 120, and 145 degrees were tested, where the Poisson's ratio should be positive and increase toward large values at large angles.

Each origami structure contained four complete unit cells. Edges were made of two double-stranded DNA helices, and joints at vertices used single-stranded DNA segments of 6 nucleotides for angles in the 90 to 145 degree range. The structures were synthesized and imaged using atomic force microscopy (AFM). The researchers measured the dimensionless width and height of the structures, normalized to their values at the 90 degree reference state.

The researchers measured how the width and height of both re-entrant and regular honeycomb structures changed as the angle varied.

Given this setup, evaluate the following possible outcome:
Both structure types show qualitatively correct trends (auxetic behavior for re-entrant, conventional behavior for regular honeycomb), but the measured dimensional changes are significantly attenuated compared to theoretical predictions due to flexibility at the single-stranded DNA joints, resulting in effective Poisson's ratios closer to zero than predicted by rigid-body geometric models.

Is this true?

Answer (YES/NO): NO